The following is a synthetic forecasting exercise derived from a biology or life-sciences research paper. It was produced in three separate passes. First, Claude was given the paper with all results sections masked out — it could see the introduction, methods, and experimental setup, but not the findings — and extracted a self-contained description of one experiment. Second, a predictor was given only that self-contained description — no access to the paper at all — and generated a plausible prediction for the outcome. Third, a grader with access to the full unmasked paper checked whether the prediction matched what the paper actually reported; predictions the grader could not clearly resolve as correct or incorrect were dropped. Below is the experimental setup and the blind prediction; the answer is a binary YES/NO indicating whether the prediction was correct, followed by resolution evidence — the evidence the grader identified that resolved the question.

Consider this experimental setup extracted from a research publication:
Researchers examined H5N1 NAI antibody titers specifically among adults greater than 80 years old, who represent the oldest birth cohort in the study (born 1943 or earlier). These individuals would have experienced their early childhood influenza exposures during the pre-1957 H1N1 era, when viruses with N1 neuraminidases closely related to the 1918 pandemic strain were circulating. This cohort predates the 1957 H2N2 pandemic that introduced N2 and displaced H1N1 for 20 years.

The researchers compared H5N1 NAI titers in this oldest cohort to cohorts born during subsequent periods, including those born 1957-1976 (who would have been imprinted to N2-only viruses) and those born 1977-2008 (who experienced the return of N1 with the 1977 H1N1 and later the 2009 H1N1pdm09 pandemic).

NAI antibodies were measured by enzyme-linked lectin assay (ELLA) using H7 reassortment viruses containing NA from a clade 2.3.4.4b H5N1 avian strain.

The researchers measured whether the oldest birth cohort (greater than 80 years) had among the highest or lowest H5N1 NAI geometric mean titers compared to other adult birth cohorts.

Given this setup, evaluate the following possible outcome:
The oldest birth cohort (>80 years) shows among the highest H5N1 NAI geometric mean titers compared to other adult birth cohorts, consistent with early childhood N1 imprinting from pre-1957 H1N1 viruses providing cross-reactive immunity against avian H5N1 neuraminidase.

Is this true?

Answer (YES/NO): YES